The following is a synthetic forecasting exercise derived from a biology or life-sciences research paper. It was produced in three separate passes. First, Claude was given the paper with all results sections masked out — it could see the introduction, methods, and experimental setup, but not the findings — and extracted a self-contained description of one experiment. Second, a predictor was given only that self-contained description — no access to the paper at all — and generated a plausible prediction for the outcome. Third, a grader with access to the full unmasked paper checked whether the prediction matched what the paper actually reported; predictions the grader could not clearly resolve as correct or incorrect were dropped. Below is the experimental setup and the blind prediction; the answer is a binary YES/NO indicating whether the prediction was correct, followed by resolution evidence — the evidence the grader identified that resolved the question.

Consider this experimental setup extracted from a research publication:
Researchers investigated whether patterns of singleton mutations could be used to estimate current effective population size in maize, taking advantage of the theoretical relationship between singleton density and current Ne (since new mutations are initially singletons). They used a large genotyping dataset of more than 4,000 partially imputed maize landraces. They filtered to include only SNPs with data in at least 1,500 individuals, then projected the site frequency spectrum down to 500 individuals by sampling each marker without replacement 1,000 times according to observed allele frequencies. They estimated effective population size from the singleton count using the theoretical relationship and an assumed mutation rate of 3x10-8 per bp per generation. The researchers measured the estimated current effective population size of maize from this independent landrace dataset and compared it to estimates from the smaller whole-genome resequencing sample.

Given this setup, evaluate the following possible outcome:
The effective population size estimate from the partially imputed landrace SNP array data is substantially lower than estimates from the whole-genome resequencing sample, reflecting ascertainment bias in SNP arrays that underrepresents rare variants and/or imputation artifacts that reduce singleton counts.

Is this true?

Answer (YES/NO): NO